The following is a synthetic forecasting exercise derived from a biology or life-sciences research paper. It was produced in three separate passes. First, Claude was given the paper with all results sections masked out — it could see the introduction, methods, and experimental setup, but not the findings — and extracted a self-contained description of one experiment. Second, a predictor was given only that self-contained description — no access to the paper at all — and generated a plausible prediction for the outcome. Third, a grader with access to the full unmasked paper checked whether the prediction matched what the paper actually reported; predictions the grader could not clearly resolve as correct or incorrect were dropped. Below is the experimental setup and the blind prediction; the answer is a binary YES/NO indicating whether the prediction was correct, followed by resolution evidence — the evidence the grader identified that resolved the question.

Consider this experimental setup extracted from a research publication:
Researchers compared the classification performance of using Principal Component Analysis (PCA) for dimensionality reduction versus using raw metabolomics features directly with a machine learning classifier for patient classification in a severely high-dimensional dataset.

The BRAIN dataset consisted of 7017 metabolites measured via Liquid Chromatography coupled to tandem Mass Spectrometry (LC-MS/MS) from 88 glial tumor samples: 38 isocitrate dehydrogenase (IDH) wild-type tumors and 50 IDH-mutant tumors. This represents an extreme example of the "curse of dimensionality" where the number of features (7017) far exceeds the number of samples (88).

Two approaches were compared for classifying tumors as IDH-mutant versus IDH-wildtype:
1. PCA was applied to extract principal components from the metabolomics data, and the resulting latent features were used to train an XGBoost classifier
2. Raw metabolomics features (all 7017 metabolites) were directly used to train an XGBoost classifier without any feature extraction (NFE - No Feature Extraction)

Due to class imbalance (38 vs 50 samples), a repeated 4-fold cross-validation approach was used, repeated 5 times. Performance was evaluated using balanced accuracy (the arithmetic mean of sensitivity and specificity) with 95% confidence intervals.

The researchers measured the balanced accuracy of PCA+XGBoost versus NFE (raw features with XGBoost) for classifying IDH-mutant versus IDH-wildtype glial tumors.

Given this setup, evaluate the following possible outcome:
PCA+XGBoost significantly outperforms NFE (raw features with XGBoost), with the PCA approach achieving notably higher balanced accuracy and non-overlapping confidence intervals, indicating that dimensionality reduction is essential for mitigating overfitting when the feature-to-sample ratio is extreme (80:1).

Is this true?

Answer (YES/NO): NO